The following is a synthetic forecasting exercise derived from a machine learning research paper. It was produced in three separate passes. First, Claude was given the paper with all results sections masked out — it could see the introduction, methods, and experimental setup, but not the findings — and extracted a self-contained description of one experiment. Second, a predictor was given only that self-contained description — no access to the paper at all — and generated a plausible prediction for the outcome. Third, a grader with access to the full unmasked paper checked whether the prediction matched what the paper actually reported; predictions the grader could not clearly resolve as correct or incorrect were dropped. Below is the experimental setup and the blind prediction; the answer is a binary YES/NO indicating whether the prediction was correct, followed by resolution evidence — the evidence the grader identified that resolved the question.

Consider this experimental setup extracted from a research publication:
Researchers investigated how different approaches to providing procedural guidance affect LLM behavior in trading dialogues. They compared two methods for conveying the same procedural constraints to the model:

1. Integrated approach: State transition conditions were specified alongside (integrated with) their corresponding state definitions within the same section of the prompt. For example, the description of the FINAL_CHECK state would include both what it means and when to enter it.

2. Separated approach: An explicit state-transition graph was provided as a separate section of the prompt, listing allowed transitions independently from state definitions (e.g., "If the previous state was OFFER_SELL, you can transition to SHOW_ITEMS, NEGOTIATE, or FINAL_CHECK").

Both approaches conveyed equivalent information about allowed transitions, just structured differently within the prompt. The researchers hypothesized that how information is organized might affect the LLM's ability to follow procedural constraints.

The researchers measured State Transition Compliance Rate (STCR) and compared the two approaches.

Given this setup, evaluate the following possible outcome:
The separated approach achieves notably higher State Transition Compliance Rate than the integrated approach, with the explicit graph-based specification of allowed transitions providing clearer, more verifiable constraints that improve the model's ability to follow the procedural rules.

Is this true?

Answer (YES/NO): NO